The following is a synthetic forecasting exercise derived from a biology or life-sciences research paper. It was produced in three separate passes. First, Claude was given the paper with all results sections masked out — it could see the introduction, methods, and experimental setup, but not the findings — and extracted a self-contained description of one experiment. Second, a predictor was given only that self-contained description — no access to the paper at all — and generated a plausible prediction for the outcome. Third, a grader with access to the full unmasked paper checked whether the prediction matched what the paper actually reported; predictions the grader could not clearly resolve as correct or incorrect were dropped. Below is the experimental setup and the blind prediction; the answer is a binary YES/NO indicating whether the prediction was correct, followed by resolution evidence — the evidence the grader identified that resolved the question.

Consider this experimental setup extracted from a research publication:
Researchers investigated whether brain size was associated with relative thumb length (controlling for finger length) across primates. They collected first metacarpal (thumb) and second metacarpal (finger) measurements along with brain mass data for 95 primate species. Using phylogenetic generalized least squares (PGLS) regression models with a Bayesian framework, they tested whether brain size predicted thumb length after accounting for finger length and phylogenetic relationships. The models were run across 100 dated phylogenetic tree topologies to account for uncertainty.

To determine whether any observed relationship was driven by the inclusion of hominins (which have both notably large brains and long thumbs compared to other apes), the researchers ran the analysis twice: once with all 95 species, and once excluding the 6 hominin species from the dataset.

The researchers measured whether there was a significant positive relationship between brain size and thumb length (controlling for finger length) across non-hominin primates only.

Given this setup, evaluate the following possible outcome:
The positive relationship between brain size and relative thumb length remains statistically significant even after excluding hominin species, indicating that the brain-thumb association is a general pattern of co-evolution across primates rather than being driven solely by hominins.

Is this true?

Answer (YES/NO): YES